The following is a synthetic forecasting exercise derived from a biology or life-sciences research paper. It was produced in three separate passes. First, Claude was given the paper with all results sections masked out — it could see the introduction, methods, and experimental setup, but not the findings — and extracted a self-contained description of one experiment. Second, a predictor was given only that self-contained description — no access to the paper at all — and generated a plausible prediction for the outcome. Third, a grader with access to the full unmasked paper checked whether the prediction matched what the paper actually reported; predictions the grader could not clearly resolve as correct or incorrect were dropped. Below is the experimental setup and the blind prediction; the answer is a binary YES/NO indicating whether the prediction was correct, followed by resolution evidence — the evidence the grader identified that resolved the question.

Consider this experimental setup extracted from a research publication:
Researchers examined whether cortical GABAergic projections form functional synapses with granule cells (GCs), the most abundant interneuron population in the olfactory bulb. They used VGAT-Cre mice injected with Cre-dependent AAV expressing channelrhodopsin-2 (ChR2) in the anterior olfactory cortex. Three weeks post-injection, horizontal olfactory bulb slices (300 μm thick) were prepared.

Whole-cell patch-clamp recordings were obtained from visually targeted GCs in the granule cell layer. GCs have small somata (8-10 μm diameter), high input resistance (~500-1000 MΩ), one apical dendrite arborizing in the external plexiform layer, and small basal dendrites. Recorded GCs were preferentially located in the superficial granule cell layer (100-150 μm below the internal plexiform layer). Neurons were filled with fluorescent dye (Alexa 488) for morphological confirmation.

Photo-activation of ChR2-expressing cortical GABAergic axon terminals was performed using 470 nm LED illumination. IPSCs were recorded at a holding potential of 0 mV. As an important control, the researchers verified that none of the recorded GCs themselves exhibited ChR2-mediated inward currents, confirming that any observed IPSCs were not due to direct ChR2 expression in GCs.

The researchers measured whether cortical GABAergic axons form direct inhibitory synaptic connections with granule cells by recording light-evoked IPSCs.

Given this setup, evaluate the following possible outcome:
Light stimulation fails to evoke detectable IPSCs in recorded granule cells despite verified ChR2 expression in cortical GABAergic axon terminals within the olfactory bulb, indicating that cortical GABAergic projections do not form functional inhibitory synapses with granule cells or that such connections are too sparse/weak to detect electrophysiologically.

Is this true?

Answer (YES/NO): NO